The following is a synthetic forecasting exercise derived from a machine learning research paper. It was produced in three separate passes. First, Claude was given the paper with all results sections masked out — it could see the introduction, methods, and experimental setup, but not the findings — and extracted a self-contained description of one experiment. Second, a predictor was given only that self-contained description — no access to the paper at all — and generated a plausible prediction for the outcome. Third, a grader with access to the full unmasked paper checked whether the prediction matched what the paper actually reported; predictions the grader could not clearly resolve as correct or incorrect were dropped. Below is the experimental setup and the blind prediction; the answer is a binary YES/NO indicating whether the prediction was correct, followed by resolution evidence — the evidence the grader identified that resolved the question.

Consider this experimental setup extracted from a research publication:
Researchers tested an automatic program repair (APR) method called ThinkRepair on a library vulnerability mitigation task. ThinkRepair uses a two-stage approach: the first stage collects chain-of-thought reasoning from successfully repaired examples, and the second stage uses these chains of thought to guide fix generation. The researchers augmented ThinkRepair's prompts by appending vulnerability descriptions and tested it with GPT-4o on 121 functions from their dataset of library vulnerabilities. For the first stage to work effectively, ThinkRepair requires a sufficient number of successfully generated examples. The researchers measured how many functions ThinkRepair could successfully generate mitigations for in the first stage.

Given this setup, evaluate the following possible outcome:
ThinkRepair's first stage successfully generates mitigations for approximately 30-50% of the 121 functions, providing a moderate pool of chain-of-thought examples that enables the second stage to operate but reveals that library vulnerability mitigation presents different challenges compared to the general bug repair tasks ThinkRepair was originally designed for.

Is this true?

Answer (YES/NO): NO